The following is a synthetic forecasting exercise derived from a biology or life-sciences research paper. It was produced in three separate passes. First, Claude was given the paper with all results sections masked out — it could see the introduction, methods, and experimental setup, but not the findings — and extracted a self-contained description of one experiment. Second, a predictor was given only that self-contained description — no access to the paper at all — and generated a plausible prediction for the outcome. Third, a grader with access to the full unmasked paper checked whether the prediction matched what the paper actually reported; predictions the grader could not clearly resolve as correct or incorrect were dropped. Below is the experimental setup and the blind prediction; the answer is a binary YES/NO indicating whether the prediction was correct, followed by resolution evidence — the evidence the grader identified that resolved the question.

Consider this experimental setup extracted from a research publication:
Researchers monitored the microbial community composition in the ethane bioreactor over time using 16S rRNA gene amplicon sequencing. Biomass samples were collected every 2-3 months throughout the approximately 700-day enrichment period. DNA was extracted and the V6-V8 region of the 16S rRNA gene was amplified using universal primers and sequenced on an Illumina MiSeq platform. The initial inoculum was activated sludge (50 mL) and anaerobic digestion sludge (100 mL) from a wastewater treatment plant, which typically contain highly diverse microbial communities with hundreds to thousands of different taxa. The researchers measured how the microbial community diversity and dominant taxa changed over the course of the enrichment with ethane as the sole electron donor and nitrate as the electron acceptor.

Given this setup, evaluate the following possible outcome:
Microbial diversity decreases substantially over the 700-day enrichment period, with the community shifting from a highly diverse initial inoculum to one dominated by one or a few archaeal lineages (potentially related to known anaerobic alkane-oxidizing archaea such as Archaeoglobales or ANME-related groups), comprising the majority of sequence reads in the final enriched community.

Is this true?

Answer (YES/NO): NO